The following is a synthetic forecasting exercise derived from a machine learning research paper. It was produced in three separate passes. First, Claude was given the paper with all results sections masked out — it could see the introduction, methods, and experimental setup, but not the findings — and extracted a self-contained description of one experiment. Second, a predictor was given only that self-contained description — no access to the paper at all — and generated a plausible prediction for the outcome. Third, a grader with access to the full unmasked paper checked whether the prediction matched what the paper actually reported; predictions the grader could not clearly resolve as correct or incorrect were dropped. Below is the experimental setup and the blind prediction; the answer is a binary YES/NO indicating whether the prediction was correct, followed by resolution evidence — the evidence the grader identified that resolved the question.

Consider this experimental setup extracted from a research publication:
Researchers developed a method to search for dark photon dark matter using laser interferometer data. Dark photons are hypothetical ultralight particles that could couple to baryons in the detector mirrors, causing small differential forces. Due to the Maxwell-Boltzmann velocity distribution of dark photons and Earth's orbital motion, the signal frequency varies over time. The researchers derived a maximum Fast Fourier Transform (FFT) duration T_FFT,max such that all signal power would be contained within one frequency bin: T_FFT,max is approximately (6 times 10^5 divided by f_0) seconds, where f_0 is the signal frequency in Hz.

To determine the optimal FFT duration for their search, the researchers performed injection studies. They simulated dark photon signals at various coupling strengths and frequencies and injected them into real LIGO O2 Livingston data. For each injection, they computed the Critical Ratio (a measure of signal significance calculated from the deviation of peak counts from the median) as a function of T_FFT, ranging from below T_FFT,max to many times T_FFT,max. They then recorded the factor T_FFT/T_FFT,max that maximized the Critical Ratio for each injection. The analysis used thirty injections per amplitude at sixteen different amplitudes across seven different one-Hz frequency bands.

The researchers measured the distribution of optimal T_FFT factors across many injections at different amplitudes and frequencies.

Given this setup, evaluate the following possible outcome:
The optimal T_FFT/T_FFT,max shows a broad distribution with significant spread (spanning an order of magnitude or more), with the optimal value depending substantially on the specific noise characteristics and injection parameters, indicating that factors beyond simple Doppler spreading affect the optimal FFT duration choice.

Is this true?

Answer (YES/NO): NO